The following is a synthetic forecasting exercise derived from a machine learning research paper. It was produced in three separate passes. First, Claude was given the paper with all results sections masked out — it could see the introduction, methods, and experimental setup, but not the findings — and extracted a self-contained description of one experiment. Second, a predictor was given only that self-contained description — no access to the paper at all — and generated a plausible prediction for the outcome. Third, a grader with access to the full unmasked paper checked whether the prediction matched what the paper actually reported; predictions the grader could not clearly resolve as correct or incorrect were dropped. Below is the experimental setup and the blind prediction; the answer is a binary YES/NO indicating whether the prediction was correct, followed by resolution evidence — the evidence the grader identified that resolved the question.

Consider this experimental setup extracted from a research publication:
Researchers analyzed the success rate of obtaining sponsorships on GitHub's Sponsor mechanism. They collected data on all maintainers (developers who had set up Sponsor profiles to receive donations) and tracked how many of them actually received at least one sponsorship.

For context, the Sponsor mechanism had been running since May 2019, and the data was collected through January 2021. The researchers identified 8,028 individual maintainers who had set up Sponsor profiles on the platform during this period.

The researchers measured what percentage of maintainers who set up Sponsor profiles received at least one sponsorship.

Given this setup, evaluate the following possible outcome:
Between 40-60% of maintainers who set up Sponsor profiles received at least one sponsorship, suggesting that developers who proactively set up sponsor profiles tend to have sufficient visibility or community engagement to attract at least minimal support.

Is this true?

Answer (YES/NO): NO